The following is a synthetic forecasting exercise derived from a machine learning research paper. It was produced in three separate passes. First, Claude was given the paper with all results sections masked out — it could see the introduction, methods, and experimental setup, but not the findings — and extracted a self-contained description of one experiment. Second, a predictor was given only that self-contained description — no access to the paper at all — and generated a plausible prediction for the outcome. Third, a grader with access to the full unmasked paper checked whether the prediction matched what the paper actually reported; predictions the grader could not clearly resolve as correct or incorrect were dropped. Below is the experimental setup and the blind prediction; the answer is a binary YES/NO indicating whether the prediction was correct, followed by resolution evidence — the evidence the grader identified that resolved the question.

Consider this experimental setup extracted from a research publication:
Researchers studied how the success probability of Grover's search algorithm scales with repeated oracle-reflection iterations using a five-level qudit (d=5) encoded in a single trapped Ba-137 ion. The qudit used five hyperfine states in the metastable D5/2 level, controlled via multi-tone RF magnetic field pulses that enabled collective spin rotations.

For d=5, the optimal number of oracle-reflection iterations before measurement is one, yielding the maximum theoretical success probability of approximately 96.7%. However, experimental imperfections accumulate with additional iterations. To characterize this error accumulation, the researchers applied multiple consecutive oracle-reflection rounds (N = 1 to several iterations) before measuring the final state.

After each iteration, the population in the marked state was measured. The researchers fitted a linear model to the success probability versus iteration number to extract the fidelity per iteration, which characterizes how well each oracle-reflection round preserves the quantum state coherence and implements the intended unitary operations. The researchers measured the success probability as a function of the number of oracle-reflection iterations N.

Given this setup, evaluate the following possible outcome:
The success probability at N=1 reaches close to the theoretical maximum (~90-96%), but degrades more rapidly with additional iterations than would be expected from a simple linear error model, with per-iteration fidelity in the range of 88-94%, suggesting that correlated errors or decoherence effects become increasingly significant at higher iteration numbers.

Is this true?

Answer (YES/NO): NO